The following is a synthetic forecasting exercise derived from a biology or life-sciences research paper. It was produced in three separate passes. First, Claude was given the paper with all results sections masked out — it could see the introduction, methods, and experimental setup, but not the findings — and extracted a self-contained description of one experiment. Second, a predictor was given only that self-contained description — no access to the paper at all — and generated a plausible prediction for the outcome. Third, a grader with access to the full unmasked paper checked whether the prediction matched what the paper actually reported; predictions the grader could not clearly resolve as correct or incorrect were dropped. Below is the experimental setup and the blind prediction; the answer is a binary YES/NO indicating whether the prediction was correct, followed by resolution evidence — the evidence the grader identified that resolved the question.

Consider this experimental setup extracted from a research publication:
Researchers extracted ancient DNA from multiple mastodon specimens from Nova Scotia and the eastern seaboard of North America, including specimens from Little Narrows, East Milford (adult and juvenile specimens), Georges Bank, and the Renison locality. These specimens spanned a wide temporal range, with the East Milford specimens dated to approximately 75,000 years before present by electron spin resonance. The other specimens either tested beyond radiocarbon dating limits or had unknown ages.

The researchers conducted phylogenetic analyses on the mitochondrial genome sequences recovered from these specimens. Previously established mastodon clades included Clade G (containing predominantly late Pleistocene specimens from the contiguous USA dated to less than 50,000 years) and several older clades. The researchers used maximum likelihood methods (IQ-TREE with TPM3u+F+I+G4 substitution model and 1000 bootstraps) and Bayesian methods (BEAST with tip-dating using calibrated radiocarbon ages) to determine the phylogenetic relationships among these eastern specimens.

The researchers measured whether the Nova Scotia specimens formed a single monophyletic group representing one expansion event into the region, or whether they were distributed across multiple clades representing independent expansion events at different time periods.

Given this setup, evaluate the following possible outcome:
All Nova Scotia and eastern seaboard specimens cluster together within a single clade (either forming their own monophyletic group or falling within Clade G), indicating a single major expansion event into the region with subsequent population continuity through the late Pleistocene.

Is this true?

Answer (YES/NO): NO